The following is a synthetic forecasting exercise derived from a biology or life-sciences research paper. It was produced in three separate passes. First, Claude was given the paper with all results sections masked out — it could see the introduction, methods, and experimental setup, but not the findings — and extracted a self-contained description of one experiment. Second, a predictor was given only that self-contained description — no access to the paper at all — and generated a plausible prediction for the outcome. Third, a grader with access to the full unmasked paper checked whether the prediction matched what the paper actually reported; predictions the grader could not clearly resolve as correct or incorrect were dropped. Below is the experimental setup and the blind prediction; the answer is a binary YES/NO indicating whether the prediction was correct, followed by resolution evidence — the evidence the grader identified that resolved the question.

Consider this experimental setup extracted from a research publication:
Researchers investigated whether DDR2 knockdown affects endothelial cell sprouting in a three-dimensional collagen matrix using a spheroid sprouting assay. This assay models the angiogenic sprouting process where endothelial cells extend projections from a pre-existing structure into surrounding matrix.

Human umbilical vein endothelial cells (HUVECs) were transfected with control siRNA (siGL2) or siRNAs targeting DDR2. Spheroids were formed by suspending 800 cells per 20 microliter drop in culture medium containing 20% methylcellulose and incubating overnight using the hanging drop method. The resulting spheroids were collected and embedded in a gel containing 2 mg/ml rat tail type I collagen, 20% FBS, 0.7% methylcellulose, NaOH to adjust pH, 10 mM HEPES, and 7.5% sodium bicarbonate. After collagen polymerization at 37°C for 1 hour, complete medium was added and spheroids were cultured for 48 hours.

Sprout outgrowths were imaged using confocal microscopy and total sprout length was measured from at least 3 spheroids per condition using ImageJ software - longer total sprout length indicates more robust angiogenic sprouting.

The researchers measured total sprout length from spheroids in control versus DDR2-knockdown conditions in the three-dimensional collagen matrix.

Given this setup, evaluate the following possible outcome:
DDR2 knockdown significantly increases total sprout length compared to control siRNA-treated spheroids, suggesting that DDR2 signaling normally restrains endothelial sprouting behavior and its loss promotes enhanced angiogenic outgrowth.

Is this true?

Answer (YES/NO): NO